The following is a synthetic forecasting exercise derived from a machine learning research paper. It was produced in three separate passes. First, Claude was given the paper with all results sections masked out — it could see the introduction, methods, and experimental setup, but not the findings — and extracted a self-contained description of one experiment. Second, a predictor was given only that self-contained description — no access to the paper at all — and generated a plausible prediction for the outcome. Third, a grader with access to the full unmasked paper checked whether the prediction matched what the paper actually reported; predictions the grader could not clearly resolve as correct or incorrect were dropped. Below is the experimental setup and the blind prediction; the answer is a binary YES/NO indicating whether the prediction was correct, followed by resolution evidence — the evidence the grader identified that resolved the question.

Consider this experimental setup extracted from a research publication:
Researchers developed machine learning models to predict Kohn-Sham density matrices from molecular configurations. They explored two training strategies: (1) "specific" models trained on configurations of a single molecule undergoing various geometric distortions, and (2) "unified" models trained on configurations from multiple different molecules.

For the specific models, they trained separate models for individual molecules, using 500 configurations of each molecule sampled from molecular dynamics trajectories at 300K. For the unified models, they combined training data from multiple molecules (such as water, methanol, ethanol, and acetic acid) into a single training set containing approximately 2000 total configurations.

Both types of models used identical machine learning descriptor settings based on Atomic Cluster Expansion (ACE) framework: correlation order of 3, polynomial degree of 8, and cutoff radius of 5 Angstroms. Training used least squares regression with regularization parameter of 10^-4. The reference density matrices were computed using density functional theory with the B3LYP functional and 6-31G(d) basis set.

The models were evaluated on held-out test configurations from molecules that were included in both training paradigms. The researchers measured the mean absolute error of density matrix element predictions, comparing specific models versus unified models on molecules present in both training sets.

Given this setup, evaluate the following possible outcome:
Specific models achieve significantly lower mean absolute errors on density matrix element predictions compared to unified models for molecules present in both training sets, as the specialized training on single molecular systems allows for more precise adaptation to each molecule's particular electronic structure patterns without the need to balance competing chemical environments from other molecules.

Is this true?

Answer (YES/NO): NO